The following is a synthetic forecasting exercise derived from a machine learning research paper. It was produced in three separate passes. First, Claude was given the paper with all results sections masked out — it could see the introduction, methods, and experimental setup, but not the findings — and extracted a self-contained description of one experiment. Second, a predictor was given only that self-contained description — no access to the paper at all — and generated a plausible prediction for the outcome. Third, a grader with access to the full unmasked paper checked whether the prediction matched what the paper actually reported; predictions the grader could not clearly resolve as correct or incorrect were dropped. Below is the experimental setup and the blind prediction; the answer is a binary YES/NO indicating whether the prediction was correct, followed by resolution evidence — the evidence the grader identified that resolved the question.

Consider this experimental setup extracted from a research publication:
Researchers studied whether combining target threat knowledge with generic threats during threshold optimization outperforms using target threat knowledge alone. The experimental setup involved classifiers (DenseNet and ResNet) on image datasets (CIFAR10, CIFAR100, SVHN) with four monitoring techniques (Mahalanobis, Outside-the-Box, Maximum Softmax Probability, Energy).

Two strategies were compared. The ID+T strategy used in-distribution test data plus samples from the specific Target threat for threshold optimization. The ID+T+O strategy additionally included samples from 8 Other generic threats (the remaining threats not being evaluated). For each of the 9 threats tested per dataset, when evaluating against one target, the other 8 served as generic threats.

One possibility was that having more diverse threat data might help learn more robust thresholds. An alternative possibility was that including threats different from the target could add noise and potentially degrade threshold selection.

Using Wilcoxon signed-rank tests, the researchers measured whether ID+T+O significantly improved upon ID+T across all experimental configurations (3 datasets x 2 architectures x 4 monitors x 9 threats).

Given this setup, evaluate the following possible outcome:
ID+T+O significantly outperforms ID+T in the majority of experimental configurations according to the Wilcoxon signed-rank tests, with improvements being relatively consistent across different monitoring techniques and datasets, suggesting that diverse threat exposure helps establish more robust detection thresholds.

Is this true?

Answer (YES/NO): NO